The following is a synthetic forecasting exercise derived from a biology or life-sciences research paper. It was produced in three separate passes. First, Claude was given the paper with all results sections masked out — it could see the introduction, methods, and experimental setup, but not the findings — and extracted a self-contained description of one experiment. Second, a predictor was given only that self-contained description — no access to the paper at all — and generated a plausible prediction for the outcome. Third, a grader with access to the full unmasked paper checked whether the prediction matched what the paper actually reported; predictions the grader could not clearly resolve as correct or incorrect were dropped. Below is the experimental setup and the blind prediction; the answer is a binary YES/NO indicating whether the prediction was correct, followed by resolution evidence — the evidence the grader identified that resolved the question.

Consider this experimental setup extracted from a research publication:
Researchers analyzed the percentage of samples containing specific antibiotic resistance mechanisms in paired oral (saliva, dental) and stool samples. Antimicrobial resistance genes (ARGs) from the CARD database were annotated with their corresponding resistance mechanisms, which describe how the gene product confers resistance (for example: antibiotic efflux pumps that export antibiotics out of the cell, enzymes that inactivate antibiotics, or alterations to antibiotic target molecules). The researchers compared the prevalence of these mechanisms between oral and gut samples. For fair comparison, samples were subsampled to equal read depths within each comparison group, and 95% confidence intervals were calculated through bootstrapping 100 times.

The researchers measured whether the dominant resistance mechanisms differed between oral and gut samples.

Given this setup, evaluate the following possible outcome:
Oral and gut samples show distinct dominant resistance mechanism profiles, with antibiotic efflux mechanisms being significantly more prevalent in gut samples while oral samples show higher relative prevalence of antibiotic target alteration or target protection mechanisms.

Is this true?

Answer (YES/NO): NO